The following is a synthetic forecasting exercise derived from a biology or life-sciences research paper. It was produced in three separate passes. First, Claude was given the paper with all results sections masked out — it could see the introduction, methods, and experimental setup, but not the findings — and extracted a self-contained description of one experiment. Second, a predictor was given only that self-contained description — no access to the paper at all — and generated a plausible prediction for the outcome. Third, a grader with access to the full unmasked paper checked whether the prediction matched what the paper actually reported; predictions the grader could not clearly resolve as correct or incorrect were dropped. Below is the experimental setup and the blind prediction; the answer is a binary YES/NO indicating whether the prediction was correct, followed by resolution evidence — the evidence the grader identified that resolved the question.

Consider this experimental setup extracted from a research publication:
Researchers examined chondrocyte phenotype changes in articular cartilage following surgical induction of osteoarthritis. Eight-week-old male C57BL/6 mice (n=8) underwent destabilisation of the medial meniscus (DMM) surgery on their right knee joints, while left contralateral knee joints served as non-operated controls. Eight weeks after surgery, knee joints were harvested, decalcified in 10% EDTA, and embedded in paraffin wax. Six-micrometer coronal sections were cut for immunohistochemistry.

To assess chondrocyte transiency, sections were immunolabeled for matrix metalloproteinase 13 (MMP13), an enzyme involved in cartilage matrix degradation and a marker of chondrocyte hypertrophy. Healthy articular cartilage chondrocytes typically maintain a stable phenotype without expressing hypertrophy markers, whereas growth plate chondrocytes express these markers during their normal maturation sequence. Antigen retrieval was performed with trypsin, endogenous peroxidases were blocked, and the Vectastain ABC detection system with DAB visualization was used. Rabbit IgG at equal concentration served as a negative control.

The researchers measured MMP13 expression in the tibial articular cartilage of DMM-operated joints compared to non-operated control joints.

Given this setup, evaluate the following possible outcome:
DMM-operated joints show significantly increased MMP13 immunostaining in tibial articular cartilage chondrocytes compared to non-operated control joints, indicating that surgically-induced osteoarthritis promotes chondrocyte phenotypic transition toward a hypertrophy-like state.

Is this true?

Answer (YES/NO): YES